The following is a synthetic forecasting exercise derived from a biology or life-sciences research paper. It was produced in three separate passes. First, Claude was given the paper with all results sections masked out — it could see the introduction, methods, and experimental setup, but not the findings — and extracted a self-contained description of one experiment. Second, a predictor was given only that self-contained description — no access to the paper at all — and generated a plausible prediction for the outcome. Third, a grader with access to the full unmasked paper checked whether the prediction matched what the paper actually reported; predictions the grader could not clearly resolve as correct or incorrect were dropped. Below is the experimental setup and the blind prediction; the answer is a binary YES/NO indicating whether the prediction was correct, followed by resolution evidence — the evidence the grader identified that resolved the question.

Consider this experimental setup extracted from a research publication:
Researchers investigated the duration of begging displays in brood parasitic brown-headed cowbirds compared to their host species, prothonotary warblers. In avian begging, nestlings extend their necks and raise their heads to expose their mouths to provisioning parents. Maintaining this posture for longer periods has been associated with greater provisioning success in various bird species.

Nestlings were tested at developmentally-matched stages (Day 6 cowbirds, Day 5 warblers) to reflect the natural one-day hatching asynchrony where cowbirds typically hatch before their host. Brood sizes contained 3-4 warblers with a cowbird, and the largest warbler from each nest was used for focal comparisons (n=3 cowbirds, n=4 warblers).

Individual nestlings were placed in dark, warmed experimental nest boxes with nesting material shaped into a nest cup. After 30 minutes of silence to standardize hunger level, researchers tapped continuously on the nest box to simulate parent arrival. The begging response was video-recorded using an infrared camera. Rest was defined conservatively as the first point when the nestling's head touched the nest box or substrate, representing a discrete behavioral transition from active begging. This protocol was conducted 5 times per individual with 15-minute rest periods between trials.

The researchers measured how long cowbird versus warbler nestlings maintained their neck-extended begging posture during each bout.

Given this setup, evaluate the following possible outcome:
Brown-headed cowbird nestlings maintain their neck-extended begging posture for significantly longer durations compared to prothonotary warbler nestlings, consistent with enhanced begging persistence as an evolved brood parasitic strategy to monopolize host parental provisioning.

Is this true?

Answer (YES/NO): YES